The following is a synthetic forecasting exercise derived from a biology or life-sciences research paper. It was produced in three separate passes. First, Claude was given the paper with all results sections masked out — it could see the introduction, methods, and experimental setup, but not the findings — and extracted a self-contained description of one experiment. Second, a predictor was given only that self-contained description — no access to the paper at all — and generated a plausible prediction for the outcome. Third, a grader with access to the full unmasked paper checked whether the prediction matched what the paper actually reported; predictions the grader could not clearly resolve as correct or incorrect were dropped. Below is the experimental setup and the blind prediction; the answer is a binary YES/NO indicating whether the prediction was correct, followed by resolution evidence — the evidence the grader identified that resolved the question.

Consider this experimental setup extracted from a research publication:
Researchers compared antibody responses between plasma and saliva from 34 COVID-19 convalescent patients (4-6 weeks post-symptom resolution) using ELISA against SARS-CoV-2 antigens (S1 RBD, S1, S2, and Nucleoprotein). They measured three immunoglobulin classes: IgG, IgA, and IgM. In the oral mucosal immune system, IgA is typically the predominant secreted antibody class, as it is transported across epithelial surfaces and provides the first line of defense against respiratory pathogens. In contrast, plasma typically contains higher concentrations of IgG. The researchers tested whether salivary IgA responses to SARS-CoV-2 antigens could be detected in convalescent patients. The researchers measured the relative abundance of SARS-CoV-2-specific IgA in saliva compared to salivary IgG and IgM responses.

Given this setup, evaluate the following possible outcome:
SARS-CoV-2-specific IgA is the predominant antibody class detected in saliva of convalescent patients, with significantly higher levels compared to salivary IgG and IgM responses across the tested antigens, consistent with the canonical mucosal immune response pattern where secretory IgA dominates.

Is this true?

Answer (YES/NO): YES